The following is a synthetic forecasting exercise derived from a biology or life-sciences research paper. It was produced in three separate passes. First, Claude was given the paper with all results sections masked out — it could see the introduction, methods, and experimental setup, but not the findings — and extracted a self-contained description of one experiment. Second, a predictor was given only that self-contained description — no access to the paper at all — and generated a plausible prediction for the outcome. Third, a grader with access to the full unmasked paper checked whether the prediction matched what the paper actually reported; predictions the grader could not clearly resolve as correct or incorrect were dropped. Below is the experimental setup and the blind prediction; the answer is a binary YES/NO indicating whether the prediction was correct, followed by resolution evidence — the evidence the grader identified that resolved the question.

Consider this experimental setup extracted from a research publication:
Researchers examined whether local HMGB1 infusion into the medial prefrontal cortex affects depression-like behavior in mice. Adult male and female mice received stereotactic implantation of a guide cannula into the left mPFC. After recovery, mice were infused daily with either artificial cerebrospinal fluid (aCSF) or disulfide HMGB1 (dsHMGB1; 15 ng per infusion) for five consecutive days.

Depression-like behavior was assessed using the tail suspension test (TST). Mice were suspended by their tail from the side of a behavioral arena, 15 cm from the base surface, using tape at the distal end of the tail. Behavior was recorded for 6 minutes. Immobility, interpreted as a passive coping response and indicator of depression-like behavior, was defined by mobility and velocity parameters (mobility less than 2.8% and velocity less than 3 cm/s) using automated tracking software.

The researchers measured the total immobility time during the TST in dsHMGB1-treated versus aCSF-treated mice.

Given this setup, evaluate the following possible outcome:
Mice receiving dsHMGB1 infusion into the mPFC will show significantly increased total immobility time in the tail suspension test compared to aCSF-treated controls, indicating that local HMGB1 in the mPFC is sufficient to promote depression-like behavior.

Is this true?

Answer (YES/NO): NO